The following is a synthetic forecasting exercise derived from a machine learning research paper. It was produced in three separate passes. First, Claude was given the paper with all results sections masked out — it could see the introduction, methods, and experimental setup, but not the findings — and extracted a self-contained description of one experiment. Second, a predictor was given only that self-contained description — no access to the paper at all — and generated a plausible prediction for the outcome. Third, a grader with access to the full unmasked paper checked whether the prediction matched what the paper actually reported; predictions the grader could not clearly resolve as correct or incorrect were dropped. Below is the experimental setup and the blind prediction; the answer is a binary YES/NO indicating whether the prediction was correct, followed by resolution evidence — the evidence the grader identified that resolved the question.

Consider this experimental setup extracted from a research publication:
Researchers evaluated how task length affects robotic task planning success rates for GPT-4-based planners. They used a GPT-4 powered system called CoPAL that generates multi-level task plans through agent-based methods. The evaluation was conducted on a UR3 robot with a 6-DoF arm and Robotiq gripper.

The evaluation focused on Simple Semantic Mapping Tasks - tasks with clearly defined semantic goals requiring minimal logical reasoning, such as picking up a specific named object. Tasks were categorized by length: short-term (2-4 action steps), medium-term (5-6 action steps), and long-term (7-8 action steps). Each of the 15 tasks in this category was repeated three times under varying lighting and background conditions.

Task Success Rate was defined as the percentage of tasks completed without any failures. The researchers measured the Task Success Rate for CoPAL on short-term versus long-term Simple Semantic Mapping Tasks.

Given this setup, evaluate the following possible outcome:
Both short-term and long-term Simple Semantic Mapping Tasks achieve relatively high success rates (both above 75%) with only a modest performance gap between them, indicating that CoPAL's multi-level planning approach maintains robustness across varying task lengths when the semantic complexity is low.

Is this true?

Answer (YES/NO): NO